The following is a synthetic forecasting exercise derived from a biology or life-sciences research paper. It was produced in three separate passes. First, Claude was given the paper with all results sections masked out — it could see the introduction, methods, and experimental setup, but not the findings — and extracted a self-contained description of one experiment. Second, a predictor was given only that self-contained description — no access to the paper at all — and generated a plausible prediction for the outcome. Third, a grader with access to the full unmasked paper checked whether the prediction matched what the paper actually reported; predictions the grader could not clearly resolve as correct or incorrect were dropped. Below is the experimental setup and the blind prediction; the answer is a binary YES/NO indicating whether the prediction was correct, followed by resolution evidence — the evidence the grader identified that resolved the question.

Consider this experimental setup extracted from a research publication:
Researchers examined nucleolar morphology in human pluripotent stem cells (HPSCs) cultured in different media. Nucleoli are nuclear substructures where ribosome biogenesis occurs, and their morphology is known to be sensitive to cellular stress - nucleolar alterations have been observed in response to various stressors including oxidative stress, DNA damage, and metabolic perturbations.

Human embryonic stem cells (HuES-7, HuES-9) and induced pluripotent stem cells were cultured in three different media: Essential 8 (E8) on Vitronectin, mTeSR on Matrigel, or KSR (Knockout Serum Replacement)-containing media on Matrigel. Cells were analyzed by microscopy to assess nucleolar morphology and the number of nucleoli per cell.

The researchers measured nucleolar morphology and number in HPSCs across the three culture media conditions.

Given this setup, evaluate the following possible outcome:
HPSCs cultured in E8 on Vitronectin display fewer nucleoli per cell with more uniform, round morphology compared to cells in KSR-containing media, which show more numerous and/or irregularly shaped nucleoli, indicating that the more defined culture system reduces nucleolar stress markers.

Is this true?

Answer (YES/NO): NO